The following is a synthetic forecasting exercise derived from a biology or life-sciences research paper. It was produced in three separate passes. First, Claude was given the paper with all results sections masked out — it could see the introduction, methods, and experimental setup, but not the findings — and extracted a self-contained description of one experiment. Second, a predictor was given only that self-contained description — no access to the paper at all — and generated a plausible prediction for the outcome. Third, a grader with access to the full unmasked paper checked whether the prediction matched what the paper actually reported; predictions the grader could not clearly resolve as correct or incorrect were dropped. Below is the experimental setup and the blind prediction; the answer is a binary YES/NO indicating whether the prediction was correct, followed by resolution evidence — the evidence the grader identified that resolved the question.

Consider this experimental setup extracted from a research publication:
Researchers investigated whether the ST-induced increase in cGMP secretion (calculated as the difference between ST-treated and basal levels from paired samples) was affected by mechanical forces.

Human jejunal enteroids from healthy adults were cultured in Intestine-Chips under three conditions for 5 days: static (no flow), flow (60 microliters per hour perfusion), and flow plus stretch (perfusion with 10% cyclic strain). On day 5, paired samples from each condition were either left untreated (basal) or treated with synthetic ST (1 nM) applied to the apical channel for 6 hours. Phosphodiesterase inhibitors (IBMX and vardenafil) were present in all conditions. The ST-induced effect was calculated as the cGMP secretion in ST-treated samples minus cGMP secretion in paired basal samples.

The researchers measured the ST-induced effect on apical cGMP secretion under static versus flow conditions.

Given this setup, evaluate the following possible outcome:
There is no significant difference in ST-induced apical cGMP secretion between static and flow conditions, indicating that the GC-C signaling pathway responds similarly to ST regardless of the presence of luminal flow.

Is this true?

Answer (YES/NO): NO